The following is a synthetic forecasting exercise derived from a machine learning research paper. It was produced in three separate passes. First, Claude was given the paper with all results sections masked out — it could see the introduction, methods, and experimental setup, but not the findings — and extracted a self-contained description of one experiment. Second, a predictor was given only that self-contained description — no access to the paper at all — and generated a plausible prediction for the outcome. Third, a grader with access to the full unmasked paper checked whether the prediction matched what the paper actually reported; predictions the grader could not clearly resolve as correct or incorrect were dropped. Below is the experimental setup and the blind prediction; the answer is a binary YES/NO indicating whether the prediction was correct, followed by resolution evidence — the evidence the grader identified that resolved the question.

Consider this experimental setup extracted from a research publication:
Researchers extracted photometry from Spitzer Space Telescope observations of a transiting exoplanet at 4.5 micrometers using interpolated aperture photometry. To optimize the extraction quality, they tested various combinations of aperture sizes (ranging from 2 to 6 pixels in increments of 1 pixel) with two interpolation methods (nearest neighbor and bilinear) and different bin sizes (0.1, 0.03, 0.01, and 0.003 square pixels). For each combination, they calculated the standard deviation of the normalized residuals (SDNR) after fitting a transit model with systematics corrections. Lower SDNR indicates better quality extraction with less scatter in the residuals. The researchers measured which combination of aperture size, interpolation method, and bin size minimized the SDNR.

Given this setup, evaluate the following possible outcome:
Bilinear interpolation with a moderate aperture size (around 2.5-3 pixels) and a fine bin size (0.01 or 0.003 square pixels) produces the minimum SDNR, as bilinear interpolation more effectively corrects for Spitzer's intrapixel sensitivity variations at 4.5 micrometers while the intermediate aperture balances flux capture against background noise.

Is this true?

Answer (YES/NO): NO